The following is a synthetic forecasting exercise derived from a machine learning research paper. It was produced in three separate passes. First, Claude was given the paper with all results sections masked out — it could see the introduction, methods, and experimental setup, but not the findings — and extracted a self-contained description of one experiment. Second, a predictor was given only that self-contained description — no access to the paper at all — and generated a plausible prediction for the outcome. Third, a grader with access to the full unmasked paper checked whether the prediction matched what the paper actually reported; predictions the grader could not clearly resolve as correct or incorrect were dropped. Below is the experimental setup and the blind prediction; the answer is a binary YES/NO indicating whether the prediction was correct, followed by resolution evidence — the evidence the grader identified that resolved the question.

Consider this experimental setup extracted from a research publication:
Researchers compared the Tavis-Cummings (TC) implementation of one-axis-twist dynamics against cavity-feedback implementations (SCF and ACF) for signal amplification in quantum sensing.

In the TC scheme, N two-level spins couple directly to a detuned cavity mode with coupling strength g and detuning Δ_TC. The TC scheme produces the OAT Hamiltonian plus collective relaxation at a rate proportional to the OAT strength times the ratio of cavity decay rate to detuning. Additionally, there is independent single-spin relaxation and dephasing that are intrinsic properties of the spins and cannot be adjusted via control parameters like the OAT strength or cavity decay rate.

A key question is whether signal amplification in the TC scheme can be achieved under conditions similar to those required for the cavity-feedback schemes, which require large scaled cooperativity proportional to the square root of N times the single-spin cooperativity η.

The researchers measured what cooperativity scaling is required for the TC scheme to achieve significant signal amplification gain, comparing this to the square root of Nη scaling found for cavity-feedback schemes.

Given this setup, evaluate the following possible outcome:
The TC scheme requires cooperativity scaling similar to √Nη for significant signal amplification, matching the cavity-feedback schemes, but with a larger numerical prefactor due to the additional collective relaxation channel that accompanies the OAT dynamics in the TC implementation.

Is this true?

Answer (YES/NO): NO